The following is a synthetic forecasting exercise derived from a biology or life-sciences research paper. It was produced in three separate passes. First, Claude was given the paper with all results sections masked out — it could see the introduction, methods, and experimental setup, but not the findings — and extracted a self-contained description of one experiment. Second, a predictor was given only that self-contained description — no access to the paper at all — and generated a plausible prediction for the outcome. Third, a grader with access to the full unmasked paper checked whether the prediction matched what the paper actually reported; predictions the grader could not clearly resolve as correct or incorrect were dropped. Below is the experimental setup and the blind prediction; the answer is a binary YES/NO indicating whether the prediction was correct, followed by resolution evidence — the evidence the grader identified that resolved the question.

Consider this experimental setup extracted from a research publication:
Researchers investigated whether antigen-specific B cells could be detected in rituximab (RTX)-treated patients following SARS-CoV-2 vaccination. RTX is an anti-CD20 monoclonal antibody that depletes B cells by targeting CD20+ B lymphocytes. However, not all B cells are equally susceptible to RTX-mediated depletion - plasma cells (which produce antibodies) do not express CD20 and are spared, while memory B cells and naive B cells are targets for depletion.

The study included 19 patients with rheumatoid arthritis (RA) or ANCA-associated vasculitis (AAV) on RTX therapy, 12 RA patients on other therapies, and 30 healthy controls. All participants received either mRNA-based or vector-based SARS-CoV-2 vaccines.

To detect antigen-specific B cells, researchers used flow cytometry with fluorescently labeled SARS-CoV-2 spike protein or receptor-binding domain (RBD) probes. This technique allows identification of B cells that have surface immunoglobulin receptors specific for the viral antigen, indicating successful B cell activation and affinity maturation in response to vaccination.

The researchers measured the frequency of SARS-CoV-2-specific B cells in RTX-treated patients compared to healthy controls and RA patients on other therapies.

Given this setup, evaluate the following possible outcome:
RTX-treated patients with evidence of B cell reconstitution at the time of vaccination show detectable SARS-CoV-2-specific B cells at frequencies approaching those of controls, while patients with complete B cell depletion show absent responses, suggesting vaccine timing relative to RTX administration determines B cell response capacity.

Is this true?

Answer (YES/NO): YES